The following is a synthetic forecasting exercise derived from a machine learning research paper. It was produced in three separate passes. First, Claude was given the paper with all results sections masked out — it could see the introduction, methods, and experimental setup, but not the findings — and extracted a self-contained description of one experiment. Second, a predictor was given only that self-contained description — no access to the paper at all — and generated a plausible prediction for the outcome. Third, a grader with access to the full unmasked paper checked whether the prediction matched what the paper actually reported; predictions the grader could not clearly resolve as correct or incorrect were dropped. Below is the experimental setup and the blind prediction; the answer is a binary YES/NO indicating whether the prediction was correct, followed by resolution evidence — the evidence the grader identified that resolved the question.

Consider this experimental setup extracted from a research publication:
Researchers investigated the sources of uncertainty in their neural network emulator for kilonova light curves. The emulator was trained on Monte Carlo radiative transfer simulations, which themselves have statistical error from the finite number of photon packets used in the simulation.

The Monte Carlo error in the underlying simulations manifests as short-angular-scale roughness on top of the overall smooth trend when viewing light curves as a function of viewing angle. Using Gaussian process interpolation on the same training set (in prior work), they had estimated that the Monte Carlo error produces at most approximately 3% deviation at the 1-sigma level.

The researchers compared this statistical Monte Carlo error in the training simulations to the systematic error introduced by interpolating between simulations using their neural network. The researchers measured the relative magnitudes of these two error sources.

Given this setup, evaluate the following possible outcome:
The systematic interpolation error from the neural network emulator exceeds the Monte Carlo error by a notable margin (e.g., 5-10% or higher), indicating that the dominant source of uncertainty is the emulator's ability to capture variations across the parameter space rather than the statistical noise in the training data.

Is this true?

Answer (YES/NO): YES